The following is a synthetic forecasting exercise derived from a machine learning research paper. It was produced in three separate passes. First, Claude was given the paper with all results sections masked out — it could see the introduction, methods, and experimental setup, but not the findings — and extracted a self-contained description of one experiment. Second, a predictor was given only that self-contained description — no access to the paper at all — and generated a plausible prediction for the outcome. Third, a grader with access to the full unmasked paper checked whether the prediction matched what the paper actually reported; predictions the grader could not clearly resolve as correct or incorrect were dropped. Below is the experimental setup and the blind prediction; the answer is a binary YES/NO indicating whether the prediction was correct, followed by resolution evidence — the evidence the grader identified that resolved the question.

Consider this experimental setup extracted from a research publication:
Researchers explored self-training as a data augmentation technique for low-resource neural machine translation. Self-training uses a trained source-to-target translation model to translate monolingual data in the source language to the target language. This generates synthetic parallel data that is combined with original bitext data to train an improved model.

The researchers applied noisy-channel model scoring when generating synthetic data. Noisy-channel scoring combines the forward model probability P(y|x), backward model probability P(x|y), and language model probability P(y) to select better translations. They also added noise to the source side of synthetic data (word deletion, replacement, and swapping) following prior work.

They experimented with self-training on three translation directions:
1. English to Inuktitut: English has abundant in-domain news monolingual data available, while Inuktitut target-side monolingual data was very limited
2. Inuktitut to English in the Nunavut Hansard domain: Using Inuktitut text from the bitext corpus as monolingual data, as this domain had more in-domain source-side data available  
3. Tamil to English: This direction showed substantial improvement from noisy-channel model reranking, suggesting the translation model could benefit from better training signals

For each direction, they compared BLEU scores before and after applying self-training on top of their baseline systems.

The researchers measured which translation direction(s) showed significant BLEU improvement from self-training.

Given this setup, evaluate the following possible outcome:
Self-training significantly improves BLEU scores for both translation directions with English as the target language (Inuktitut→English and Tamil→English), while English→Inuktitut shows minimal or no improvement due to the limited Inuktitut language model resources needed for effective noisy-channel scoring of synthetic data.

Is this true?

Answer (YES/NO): NO